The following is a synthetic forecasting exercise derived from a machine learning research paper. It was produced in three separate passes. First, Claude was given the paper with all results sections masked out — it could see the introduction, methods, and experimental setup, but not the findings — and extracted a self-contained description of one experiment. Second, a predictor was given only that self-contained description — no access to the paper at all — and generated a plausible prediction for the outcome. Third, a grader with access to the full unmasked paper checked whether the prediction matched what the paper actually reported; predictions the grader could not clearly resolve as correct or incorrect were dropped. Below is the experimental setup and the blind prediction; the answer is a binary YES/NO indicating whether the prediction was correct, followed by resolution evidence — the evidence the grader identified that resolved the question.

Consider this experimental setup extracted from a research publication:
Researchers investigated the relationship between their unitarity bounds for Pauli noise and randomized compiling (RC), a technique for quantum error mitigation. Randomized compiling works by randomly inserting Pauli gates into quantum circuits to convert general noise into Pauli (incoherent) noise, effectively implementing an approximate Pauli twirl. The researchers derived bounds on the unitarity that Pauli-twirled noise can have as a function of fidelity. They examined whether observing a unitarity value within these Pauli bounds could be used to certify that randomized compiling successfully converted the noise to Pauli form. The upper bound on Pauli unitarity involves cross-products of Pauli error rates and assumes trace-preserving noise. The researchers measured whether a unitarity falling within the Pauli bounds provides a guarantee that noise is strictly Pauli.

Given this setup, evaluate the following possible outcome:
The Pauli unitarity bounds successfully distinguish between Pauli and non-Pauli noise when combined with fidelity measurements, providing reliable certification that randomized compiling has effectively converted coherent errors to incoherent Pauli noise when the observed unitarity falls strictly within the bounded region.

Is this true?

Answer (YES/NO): NO